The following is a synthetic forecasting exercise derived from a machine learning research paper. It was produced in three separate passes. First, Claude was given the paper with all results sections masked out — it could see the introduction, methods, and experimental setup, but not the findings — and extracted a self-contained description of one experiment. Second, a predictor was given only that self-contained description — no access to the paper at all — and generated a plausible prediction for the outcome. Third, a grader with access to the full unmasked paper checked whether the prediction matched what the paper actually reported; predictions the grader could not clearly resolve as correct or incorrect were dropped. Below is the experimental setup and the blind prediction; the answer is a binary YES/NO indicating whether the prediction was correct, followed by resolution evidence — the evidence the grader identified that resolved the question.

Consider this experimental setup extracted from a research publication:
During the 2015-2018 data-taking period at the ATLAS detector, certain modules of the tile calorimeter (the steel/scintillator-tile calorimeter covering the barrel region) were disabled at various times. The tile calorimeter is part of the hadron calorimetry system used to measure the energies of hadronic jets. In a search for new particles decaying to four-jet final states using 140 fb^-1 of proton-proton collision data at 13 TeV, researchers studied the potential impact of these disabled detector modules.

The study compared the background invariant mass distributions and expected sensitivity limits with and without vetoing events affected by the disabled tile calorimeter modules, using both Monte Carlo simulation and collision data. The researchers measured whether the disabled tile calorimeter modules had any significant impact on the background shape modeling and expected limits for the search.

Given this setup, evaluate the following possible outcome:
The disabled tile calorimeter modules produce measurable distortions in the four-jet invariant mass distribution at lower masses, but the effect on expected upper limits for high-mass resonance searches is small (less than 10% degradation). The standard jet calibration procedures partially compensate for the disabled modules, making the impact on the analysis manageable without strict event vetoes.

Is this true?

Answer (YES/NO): NO